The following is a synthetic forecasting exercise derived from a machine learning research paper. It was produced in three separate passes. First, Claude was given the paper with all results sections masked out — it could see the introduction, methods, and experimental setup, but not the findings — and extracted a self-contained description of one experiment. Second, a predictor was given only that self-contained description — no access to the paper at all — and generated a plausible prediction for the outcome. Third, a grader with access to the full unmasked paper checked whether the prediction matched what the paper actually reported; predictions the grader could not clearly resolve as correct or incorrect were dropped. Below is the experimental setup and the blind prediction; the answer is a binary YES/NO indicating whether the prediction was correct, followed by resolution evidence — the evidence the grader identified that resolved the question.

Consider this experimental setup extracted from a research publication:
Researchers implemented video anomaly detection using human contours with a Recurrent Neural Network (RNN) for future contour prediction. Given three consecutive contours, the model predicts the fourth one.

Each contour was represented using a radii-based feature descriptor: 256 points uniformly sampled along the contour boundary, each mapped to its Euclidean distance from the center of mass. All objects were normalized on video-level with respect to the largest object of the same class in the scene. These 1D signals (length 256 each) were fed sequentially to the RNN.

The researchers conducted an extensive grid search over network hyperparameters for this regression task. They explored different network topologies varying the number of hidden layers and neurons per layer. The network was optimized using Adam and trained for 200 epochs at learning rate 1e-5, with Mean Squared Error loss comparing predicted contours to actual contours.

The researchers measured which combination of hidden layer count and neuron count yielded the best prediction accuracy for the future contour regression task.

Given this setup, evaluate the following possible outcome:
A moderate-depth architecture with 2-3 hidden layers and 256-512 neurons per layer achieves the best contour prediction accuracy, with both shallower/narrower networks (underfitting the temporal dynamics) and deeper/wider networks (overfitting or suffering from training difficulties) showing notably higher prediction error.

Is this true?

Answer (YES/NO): NO